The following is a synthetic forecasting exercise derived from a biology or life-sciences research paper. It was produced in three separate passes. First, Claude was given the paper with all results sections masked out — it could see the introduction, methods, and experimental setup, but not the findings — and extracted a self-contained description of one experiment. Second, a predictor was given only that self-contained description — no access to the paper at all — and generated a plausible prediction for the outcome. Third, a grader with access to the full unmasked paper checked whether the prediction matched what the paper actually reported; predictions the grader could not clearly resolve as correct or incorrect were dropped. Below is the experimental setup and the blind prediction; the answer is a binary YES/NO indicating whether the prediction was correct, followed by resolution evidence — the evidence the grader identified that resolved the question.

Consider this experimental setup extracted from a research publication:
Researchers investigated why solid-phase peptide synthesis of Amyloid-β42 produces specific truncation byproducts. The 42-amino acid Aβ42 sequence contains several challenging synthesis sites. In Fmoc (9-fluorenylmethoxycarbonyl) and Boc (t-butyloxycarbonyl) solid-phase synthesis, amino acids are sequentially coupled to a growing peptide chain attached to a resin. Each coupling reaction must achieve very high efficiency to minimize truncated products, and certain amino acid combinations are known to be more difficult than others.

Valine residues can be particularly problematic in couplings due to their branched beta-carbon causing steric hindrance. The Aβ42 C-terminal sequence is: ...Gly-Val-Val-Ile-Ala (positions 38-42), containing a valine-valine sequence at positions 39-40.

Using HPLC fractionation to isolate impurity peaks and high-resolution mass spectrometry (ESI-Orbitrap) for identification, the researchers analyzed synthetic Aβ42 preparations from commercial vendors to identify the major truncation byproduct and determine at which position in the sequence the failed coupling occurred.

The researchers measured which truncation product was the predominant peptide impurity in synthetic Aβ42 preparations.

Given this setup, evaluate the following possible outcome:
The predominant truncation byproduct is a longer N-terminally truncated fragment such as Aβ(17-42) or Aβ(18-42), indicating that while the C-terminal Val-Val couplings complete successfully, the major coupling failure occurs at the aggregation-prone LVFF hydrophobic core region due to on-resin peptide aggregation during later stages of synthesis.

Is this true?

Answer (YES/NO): NO